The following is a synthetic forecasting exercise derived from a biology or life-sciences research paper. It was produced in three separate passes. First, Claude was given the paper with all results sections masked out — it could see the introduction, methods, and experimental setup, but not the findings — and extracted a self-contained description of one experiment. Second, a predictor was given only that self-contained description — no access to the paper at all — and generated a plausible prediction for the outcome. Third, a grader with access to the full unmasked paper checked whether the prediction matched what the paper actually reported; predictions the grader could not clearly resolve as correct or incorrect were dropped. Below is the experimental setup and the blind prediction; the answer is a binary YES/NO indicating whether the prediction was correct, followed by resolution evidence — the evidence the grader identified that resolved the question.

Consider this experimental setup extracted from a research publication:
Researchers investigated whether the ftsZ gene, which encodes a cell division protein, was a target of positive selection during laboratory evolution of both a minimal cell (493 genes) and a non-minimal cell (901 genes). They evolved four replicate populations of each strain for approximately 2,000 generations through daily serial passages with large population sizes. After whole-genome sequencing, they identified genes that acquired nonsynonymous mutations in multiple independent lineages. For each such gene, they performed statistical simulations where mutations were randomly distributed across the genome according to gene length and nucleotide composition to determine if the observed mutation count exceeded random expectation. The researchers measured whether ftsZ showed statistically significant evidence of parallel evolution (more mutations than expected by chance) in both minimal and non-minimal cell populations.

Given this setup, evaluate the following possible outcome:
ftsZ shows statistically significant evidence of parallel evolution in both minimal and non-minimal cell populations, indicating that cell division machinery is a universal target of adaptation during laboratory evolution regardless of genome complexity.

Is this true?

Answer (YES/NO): YES